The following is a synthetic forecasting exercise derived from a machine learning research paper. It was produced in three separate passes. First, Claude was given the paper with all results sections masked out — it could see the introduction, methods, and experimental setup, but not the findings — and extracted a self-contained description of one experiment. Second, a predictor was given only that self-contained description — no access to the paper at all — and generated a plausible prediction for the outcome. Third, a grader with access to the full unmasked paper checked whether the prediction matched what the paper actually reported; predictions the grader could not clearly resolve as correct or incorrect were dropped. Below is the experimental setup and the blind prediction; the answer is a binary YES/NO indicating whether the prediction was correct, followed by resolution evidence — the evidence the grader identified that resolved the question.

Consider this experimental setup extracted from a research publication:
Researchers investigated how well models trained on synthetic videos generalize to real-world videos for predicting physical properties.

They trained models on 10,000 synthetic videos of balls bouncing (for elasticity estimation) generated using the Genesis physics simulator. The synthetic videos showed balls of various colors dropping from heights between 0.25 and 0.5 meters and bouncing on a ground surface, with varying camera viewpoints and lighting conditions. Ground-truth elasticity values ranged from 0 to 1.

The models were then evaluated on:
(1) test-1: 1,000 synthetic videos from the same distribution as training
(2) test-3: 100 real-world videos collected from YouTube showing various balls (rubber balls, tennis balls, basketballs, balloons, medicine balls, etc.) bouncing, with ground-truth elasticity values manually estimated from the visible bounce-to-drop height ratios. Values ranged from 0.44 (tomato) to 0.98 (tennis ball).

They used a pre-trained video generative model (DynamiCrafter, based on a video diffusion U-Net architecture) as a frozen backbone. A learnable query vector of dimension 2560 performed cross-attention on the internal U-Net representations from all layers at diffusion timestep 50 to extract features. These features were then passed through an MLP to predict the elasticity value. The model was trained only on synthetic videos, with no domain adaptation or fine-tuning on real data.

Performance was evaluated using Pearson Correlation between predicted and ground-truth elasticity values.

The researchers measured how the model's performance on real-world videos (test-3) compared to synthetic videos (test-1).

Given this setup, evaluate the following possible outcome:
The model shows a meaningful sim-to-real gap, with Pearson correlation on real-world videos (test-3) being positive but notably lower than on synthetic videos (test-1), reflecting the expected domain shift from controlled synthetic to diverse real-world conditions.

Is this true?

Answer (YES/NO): NO